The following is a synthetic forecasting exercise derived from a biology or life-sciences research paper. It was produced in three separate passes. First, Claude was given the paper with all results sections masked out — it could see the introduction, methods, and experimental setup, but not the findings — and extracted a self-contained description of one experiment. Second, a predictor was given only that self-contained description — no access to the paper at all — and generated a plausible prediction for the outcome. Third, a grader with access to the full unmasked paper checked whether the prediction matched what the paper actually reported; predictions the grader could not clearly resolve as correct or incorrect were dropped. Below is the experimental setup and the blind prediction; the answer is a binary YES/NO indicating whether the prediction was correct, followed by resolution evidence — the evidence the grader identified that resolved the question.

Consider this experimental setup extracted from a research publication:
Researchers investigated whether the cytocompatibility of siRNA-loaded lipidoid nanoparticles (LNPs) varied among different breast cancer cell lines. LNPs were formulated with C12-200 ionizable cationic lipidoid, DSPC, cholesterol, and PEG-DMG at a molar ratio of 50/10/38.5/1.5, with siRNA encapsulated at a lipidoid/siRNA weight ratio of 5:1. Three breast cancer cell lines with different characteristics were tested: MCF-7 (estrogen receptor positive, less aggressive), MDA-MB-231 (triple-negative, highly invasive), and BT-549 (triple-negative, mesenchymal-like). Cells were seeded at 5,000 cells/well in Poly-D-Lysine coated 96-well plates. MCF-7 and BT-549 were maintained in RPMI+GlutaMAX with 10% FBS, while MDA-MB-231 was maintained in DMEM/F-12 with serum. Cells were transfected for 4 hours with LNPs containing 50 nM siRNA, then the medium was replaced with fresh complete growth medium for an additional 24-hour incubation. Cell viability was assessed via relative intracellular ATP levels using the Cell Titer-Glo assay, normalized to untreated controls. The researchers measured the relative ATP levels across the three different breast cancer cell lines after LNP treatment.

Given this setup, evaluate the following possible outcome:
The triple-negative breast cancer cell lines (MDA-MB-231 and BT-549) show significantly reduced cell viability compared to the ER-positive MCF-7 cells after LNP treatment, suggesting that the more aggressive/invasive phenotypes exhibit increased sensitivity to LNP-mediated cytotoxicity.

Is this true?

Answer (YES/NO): NO